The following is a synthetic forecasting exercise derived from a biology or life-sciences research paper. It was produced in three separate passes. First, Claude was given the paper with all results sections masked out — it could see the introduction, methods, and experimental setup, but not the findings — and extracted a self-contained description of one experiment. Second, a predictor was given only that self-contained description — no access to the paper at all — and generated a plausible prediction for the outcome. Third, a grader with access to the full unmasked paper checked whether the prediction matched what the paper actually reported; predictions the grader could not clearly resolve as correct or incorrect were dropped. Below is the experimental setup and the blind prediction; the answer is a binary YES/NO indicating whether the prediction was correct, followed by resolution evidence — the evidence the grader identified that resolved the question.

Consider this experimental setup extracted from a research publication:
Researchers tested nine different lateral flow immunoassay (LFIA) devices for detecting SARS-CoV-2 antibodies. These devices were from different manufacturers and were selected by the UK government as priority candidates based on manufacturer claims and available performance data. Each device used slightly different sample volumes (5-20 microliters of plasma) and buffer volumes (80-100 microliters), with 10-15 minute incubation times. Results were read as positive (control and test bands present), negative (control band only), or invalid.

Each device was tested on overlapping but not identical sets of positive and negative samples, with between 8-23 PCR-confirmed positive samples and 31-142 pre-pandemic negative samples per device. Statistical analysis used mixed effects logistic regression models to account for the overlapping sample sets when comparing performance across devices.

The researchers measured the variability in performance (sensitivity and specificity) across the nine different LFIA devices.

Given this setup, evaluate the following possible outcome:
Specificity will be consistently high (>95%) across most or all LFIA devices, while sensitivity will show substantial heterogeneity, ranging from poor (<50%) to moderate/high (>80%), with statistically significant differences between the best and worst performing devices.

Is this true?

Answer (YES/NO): NO